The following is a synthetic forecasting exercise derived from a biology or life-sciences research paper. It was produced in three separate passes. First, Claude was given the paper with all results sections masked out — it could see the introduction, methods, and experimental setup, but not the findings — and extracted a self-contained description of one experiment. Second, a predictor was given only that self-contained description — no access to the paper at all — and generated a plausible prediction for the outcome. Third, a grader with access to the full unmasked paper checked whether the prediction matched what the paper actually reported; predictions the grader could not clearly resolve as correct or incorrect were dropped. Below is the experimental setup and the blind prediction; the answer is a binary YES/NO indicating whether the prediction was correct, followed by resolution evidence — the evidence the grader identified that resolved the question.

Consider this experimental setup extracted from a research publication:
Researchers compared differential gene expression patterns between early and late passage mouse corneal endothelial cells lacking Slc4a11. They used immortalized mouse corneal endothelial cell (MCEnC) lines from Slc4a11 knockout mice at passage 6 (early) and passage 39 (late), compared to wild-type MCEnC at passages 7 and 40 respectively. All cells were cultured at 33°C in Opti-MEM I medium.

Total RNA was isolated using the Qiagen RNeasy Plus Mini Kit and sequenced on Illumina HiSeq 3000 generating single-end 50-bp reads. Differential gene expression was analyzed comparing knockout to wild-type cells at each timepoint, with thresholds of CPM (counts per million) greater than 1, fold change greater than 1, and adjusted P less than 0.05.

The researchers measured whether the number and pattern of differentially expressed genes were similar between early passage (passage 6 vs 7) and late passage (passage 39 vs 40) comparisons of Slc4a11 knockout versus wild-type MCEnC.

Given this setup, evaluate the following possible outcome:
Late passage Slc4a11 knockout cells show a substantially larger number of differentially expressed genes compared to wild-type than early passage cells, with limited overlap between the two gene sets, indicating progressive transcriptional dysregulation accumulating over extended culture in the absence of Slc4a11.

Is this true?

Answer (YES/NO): NO